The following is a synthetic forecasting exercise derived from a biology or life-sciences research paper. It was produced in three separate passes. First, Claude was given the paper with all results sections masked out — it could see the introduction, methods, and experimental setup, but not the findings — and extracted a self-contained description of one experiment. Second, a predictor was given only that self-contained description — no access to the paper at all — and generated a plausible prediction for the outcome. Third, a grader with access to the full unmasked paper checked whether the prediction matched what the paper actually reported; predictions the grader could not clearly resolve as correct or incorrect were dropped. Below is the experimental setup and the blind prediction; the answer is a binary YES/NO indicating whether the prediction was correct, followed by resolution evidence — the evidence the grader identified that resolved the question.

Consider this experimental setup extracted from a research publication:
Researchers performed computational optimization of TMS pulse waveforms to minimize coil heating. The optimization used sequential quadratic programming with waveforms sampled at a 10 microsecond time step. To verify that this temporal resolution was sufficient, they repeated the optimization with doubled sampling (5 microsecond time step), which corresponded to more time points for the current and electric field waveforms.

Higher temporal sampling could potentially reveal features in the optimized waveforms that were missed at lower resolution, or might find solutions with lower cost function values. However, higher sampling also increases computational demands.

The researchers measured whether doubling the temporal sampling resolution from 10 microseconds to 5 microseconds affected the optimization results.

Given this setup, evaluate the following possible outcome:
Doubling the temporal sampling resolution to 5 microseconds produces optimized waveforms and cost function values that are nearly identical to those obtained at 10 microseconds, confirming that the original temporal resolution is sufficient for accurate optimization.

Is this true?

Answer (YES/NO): YES